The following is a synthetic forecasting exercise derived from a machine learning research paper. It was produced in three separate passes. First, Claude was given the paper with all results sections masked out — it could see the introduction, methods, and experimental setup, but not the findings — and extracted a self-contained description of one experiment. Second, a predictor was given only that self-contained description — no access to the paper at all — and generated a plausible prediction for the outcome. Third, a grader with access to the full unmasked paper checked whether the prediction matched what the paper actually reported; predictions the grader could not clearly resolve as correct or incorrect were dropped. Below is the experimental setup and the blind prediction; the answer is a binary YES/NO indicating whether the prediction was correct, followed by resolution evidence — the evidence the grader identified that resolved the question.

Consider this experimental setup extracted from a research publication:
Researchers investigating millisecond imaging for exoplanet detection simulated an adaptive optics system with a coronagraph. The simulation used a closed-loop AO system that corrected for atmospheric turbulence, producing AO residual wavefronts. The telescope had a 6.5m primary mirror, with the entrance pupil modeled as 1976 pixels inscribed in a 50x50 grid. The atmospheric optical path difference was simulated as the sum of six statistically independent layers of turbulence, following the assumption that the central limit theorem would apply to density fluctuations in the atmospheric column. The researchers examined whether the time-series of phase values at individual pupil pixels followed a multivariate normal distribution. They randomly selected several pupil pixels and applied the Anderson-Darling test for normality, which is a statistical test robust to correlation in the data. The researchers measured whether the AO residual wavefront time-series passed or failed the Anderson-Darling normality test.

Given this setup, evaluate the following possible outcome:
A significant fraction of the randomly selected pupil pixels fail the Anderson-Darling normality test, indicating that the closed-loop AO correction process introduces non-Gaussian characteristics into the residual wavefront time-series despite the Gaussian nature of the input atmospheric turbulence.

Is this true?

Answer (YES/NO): YES